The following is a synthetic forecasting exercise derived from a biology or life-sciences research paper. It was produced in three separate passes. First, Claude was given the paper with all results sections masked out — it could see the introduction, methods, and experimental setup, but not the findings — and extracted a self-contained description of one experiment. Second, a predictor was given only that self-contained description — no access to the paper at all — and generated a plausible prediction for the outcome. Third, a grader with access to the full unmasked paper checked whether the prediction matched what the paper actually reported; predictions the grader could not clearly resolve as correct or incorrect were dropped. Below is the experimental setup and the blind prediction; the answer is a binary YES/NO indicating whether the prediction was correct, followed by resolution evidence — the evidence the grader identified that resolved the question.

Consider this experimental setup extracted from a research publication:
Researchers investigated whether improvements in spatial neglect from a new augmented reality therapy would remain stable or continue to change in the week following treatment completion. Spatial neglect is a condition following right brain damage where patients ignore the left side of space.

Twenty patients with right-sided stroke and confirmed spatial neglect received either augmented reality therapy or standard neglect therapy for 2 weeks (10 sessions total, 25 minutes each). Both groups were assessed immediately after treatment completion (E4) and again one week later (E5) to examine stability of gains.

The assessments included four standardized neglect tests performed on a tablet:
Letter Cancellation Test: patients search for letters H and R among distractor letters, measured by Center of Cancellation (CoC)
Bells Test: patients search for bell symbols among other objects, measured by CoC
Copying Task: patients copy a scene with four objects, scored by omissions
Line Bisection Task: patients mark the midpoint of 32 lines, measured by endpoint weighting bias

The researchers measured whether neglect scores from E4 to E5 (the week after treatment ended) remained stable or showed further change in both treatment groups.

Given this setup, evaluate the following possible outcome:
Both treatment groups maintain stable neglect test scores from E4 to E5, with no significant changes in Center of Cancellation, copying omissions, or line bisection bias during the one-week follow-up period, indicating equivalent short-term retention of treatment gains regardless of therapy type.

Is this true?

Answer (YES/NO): YES